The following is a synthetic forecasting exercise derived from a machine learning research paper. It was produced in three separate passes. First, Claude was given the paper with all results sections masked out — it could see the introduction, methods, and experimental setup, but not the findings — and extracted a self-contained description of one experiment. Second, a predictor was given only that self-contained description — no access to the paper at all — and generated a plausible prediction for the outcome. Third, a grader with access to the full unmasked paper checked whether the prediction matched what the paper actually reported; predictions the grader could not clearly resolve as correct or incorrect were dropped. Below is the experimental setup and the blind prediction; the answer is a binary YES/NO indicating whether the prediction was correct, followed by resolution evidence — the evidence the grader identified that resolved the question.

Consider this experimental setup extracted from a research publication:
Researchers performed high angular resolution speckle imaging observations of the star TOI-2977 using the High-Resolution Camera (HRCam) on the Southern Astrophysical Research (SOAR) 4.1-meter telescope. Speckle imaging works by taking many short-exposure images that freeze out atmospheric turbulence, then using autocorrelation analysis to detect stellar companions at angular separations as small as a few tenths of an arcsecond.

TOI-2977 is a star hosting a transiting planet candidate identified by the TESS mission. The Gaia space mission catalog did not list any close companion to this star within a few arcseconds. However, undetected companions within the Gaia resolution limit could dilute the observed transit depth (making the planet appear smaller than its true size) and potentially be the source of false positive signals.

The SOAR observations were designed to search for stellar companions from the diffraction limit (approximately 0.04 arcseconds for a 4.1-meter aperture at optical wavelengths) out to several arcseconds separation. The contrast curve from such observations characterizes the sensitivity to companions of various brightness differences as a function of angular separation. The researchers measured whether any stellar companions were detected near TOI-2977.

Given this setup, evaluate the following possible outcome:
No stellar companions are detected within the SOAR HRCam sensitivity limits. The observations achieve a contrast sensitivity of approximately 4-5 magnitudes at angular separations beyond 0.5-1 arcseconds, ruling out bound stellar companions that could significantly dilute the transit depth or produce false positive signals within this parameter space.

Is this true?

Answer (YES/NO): NO